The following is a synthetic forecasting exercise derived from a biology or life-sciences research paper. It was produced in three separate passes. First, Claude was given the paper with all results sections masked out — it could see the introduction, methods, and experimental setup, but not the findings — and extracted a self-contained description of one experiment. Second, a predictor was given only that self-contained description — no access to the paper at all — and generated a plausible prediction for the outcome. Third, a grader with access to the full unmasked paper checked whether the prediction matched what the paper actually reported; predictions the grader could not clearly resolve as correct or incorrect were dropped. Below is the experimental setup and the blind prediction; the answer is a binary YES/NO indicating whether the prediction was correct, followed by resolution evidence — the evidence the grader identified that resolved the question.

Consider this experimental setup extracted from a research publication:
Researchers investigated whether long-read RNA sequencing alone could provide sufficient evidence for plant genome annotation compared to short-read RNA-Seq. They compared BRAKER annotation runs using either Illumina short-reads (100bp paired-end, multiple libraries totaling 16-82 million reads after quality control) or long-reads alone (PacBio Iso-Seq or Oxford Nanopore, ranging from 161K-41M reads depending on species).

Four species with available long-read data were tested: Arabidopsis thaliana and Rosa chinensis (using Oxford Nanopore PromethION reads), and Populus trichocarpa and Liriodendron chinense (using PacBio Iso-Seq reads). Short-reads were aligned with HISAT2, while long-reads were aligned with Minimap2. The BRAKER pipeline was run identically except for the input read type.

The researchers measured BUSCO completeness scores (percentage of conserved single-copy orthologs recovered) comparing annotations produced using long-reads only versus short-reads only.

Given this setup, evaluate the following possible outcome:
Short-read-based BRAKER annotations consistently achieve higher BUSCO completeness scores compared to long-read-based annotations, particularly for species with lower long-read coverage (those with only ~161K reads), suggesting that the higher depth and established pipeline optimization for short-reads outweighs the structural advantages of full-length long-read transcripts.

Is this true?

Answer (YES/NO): NO